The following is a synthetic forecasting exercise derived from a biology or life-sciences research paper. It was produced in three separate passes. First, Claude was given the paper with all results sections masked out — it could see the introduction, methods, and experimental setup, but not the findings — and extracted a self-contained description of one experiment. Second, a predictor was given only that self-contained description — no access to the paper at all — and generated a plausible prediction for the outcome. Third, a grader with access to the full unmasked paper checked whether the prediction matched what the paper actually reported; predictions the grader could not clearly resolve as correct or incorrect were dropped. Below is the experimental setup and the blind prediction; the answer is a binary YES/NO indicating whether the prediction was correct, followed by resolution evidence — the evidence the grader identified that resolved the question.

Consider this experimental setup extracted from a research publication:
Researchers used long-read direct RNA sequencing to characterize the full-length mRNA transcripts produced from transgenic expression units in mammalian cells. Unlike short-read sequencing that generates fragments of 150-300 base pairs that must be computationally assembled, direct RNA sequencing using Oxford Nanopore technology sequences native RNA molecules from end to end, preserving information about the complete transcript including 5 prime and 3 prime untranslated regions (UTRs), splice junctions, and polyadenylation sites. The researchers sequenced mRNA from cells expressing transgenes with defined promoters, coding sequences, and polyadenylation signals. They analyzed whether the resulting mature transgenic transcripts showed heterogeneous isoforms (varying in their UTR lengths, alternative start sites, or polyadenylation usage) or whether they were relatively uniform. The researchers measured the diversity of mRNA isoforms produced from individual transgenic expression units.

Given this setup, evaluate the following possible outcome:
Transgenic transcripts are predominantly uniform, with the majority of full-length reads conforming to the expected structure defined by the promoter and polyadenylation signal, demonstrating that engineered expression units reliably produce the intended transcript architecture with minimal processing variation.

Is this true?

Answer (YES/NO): YES